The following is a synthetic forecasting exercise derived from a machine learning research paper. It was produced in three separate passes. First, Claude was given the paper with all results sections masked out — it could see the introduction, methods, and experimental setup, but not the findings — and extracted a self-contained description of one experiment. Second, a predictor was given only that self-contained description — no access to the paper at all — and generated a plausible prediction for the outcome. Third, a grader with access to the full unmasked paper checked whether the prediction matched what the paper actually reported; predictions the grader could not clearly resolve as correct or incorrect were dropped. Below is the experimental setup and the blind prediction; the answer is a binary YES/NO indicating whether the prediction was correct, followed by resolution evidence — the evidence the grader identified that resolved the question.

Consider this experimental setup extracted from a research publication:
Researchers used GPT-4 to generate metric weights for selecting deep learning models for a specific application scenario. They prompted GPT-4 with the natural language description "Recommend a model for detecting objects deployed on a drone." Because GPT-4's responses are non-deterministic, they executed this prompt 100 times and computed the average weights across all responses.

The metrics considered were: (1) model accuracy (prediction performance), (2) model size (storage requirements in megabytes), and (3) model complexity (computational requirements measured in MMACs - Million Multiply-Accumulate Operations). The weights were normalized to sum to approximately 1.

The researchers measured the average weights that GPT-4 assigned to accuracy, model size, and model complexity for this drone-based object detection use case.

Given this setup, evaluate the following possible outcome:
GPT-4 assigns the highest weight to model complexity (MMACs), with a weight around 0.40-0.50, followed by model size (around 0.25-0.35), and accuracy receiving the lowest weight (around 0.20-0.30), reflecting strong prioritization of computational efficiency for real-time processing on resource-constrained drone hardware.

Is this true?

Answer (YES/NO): NO